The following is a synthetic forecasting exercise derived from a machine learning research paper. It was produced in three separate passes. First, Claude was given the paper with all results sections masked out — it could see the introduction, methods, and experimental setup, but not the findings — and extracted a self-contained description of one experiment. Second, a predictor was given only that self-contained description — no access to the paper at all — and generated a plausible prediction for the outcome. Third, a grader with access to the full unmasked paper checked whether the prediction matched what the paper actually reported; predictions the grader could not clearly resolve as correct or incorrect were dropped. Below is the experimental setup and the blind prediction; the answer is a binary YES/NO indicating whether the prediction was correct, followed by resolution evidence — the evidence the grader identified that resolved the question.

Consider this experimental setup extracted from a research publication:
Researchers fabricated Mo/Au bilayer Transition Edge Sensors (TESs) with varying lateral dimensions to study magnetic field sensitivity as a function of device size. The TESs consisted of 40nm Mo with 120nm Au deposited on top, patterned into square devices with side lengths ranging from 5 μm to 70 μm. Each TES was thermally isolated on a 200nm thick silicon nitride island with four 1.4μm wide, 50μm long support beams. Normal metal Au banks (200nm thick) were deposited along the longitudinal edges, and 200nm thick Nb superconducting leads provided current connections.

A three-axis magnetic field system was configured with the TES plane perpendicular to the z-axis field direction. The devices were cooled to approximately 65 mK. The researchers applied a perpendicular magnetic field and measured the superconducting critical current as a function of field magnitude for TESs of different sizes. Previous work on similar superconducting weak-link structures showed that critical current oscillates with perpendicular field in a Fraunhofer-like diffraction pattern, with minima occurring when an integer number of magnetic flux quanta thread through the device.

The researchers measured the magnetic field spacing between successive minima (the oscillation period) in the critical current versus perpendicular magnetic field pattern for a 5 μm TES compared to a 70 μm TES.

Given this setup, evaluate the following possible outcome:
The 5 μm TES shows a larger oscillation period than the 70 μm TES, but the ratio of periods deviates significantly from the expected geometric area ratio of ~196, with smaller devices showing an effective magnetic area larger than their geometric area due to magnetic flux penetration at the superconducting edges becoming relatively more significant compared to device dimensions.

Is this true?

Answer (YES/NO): NO